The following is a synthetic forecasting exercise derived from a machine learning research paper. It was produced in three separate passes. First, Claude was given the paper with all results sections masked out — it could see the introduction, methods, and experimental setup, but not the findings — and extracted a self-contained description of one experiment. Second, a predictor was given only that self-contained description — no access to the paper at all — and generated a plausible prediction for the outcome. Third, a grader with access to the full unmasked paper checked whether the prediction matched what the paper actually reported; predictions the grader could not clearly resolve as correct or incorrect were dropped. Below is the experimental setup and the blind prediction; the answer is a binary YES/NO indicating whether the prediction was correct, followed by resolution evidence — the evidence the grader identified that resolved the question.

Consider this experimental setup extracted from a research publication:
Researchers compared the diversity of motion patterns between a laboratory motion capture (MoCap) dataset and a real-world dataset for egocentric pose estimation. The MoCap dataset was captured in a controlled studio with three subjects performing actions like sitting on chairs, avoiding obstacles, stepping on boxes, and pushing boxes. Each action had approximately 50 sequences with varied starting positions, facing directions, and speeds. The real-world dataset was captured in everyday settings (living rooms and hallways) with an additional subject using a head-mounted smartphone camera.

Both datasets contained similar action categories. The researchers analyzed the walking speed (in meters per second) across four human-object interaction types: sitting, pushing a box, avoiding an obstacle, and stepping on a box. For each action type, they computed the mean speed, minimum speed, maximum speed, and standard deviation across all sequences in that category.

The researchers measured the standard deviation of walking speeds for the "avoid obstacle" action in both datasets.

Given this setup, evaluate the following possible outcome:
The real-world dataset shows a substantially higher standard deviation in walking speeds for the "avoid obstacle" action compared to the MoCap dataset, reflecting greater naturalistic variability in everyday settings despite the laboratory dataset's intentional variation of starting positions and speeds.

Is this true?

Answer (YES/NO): YES